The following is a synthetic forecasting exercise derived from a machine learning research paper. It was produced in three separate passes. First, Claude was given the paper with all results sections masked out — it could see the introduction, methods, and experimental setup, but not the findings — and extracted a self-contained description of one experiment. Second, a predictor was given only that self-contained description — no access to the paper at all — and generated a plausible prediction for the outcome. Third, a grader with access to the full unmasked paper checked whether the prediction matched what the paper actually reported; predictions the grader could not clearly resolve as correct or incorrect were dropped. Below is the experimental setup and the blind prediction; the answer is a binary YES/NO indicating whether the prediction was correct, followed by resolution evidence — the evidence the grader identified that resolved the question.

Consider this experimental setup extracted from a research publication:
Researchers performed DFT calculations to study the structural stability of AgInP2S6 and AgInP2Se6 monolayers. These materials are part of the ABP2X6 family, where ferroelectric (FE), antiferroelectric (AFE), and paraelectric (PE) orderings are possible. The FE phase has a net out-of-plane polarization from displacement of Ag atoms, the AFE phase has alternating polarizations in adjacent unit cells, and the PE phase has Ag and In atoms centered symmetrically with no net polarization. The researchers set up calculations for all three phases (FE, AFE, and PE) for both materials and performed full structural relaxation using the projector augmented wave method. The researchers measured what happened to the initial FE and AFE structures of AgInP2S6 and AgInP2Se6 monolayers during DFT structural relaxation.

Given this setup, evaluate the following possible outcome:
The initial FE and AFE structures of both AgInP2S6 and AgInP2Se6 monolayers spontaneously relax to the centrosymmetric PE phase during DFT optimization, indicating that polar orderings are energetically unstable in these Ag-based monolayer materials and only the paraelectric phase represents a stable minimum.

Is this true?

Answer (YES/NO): YES